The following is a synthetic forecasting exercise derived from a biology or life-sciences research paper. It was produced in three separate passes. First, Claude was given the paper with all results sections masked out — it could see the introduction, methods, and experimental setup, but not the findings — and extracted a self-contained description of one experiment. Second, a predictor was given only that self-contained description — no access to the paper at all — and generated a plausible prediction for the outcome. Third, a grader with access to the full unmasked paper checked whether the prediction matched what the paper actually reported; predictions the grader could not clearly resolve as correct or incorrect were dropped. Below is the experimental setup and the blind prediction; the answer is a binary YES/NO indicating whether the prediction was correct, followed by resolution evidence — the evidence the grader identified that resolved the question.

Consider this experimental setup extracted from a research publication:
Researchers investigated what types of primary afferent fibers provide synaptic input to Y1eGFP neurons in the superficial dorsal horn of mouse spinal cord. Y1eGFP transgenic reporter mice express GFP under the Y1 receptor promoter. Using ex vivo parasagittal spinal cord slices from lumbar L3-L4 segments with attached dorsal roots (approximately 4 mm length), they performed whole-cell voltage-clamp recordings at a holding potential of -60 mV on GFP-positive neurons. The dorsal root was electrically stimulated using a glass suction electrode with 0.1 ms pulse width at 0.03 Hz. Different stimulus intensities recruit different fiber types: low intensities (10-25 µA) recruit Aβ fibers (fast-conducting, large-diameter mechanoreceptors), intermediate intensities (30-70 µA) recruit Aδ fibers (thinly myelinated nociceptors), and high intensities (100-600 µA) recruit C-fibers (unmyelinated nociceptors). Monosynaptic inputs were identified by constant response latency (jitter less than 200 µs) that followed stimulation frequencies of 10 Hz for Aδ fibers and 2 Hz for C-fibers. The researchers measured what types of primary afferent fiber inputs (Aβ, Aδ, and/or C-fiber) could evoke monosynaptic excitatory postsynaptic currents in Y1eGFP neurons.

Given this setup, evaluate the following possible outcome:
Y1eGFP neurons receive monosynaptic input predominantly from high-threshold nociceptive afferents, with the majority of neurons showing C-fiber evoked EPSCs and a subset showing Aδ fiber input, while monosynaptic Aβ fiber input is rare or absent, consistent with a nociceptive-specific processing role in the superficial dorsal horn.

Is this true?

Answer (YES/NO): YES